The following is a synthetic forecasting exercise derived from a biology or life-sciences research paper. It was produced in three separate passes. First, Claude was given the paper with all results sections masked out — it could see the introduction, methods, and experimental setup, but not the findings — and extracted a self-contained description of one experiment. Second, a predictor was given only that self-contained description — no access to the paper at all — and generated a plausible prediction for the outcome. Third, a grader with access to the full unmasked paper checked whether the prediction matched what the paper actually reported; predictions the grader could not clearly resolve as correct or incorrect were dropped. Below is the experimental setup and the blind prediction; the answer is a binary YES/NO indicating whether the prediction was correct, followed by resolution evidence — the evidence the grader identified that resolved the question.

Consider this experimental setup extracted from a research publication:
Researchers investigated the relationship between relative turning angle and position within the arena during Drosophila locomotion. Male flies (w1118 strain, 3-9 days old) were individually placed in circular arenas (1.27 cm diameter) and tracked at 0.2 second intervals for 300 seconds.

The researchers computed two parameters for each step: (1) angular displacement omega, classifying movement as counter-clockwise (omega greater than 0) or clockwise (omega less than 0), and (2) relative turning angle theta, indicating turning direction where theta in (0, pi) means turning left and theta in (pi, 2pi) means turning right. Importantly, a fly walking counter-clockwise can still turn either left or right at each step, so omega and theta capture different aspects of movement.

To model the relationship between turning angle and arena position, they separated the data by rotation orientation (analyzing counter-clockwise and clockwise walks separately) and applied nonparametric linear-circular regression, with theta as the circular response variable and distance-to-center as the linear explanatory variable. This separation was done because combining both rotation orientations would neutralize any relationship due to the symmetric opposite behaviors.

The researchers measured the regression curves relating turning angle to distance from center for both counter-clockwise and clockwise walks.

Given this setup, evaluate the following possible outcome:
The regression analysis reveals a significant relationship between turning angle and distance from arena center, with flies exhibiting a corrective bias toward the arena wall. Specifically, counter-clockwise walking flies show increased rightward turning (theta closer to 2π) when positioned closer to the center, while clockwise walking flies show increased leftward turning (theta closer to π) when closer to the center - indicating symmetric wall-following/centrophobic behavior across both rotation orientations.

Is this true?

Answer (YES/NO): YES